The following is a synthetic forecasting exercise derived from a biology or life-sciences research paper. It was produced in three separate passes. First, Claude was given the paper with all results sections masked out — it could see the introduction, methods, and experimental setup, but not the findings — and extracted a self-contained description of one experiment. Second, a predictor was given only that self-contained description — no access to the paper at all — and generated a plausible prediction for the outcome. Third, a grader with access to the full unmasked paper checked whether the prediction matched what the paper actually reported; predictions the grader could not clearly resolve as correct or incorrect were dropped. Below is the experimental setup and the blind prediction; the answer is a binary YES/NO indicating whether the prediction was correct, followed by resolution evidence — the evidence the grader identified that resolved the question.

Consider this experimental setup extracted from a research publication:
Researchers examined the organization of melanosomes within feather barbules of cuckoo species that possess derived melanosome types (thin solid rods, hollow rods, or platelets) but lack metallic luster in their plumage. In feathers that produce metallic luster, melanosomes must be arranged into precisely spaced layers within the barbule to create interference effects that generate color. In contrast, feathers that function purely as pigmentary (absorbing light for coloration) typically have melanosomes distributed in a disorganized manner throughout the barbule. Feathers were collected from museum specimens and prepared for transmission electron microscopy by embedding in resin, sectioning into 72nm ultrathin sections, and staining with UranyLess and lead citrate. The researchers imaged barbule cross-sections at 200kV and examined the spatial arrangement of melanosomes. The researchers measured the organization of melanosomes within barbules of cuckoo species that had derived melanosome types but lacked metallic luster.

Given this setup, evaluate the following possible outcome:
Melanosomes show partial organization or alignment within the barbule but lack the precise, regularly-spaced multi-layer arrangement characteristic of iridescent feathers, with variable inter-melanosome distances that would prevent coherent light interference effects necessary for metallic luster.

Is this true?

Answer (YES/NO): YES